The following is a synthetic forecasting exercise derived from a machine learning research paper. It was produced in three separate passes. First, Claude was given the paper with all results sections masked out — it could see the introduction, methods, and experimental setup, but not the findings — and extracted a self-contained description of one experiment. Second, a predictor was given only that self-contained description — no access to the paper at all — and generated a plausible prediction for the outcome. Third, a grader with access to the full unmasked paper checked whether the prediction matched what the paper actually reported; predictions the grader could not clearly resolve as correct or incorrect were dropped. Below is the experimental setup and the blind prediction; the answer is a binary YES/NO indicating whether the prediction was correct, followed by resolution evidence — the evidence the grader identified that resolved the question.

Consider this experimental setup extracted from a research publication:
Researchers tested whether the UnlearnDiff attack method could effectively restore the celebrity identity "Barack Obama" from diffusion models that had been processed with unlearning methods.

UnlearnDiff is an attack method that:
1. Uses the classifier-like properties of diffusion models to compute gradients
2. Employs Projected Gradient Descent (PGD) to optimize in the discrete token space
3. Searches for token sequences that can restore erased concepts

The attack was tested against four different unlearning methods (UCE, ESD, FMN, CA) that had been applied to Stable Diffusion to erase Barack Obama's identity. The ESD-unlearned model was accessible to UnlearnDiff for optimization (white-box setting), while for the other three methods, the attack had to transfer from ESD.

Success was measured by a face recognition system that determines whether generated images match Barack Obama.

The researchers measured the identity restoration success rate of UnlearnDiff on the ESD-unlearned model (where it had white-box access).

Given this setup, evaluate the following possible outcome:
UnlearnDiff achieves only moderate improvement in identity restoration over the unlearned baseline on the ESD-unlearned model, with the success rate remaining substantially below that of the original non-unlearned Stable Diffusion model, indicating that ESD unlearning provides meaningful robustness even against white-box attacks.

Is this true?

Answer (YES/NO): NO